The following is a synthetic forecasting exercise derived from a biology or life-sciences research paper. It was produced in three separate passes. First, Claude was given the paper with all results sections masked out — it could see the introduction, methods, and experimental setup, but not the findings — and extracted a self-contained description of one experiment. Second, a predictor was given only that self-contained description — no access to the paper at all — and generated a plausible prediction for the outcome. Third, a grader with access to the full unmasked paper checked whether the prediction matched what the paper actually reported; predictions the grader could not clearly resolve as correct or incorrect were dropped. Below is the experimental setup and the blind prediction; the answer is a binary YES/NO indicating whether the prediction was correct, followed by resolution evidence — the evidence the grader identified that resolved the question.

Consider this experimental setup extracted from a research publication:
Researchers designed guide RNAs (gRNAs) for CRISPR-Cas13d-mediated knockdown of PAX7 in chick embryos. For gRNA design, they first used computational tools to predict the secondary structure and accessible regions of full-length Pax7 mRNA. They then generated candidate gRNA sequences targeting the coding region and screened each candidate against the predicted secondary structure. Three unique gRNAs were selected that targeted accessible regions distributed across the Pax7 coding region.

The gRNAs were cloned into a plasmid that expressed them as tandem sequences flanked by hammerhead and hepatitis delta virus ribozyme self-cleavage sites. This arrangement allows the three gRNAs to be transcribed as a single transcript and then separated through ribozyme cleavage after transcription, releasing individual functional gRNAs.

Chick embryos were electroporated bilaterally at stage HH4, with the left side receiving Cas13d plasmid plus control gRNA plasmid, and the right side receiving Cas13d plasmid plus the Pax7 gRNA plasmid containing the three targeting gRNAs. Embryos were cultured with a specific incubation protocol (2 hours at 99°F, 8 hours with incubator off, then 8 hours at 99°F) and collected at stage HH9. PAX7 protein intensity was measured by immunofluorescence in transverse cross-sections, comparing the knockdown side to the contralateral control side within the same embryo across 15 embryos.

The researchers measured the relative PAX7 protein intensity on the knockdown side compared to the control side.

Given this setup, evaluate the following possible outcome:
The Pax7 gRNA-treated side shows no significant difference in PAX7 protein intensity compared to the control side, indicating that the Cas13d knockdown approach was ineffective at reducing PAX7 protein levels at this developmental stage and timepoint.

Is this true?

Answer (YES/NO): NO